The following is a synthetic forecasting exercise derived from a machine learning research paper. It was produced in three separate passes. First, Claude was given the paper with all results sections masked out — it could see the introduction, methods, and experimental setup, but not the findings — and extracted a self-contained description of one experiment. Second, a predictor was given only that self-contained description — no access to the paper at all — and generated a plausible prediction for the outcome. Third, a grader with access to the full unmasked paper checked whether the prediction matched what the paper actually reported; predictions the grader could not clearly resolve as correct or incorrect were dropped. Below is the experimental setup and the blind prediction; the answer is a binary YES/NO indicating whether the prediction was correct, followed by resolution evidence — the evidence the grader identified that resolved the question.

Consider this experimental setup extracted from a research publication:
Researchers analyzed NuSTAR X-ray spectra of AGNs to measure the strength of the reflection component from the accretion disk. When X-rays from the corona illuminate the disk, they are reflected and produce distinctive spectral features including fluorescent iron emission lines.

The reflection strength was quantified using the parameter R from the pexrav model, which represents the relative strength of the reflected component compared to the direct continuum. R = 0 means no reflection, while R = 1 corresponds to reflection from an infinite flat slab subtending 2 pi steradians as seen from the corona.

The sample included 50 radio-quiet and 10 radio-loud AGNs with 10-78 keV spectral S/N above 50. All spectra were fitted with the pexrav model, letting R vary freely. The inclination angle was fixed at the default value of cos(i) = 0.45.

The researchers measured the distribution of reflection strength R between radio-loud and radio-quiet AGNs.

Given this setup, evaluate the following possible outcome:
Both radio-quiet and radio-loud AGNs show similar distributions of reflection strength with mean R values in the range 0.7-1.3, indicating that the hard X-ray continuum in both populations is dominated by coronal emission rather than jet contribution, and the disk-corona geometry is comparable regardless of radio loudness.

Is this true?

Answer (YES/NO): NO